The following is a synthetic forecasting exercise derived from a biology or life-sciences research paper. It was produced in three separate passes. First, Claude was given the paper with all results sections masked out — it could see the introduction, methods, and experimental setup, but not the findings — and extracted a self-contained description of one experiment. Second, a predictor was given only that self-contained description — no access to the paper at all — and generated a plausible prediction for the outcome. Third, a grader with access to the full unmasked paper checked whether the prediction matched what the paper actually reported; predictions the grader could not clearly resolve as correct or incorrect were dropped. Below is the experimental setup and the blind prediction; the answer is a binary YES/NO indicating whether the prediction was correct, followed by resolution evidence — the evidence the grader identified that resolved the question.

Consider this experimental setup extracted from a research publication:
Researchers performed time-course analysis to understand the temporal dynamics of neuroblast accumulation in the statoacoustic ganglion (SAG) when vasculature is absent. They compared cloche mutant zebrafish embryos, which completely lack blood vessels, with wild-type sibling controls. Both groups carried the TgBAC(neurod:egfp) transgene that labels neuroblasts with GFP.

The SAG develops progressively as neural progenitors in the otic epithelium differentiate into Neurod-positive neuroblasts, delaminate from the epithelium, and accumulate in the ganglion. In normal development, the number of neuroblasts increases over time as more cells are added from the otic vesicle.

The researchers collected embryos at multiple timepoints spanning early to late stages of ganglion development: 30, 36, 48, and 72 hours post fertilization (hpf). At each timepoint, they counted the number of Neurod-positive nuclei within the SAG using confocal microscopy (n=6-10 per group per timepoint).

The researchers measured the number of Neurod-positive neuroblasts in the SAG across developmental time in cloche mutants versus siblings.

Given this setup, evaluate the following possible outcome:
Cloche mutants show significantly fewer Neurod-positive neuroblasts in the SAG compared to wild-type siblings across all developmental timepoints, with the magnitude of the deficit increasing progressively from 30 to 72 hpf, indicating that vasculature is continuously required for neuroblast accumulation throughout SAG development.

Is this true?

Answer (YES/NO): NO